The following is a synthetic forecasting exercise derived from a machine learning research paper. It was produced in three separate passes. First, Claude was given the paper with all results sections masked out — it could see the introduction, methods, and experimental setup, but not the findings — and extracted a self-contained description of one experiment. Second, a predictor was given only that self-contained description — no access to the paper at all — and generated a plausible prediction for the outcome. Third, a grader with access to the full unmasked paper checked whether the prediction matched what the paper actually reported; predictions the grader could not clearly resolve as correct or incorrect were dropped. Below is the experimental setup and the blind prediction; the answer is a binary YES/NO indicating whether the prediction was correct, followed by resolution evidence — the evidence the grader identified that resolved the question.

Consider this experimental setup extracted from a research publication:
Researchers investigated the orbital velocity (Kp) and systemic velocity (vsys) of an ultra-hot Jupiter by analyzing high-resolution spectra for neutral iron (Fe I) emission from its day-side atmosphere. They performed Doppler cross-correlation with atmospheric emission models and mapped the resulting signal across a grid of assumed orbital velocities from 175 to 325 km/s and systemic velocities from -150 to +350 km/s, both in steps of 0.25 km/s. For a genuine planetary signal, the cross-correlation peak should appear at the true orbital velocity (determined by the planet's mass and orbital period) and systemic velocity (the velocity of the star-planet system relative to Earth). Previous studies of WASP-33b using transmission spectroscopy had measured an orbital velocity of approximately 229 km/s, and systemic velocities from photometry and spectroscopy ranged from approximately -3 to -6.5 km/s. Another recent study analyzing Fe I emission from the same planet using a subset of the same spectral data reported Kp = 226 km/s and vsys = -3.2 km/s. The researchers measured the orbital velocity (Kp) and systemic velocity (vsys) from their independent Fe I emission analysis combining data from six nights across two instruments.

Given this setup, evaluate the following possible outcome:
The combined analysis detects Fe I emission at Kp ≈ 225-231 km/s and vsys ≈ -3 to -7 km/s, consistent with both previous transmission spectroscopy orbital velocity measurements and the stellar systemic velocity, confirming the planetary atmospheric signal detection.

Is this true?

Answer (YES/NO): NO